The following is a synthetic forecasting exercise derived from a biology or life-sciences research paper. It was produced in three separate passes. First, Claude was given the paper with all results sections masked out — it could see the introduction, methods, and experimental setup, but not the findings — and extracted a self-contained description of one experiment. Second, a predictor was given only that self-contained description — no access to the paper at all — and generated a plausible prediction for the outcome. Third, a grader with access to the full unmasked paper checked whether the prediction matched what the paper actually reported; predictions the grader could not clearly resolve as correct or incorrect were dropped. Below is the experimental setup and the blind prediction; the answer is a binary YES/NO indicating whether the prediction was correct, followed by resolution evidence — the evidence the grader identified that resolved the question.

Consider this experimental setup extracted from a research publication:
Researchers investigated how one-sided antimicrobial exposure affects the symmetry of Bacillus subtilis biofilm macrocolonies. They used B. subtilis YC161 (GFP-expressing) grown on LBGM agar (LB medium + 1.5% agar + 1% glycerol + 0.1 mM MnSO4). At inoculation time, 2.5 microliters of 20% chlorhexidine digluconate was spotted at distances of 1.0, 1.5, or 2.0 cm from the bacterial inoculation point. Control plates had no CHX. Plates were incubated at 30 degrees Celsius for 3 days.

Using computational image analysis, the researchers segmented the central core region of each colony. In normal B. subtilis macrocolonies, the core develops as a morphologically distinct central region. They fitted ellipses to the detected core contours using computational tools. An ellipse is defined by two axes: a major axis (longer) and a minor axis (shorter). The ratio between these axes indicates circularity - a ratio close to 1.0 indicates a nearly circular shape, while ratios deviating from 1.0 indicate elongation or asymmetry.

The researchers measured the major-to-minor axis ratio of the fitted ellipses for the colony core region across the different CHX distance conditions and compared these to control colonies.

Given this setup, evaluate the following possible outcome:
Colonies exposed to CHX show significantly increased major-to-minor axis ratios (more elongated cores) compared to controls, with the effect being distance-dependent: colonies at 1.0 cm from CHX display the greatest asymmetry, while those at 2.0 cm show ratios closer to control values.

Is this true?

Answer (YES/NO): NO